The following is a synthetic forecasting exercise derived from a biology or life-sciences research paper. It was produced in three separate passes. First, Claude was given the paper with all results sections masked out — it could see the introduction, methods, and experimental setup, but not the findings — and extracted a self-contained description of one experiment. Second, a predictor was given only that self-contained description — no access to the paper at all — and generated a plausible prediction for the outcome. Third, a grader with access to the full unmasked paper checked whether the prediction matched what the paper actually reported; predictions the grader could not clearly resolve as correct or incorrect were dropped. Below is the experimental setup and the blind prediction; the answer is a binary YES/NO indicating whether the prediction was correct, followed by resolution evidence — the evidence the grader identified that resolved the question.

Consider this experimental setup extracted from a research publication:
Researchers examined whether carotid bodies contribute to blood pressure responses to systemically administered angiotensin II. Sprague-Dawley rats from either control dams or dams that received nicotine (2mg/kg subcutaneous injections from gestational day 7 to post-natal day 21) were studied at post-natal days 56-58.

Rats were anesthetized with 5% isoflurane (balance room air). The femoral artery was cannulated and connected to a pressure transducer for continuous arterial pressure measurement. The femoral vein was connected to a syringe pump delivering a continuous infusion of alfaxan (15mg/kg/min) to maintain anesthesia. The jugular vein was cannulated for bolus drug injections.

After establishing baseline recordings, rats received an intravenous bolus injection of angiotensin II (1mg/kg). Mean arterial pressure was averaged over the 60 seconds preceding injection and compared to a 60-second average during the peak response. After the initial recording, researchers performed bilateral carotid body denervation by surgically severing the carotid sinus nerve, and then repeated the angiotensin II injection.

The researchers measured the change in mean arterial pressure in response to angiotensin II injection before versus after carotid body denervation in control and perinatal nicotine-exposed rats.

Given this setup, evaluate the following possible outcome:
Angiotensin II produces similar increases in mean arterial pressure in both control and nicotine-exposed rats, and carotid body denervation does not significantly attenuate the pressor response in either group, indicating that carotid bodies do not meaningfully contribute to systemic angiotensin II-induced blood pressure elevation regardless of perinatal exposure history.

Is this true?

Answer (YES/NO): NO